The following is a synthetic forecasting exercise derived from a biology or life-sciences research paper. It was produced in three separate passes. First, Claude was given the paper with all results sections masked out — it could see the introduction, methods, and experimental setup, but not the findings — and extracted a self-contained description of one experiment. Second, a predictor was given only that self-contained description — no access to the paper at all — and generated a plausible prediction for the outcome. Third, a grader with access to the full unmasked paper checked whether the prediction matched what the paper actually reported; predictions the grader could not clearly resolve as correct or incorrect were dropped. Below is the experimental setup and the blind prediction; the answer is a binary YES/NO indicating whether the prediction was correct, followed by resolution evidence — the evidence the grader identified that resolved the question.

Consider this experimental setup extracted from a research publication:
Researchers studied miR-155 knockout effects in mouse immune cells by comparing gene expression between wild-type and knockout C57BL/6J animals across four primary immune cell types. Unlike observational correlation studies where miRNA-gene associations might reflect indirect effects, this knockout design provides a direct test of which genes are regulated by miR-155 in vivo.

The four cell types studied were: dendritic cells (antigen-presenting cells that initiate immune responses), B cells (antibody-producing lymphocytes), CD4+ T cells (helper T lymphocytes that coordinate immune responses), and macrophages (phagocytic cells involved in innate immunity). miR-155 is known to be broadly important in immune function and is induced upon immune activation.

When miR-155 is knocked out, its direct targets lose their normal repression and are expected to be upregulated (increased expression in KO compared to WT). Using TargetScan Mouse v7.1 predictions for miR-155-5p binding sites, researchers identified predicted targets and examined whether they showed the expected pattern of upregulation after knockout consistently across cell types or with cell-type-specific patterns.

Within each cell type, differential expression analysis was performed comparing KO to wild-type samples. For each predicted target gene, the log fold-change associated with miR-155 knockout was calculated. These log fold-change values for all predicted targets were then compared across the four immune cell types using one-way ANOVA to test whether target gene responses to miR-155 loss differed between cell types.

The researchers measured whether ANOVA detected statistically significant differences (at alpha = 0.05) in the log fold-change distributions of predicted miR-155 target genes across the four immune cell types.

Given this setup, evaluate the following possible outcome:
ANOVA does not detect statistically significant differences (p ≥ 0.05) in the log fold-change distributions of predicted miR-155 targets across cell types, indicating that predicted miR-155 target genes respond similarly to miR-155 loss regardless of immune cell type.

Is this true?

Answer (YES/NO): YES